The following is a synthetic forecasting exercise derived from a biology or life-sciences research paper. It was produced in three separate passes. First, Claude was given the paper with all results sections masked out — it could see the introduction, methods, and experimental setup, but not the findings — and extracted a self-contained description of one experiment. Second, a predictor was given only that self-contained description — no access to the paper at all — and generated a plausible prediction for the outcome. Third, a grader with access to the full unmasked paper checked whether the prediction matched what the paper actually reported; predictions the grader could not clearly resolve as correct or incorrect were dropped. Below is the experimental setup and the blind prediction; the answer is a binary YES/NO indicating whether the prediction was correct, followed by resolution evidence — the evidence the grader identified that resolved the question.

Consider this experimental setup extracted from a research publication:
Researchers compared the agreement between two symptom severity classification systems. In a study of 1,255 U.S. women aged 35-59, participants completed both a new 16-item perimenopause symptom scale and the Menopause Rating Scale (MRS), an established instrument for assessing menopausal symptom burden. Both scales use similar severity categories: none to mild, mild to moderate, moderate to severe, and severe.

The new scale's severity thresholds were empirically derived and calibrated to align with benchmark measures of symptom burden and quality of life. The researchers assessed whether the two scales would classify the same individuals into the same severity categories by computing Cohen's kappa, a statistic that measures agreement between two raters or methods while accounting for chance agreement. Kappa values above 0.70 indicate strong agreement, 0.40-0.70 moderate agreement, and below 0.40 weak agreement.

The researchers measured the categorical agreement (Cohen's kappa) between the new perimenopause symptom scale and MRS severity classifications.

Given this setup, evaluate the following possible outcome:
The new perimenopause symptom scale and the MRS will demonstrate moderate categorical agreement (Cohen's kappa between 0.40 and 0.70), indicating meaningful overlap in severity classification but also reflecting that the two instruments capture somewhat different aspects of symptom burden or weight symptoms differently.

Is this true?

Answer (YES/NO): YES